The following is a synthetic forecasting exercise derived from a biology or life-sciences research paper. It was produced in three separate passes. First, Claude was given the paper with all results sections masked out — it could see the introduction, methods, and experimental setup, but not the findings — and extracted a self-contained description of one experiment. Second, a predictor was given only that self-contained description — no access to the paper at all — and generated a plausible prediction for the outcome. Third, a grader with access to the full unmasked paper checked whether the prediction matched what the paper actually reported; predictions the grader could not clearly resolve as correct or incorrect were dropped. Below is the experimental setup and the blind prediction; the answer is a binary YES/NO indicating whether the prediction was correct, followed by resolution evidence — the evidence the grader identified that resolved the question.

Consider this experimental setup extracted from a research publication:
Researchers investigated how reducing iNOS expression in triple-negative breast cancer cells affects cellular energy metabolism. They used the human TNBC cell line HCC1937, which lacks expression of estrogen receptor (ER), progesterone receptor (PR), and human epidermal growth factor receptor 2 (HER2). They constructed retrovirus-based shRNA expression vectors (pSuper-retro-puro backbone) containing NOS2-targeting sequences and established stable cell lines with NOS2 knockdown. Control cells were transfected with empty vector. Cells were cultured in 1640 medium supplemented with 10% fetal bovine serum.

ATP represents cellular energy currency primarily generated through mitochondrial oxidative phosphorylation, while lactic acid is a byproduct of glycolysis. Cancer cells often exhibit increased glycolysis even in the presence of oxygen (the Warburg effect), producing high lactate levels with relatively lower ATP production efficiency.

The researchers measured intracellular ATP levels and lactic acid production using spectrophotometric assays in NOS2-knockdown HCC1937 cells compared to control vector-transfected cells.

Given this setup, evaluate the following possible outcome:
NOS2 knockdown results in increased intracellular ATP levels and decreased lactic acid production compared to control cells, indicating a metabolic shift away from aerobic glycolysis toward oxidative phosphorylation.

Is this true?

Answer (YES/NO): YES